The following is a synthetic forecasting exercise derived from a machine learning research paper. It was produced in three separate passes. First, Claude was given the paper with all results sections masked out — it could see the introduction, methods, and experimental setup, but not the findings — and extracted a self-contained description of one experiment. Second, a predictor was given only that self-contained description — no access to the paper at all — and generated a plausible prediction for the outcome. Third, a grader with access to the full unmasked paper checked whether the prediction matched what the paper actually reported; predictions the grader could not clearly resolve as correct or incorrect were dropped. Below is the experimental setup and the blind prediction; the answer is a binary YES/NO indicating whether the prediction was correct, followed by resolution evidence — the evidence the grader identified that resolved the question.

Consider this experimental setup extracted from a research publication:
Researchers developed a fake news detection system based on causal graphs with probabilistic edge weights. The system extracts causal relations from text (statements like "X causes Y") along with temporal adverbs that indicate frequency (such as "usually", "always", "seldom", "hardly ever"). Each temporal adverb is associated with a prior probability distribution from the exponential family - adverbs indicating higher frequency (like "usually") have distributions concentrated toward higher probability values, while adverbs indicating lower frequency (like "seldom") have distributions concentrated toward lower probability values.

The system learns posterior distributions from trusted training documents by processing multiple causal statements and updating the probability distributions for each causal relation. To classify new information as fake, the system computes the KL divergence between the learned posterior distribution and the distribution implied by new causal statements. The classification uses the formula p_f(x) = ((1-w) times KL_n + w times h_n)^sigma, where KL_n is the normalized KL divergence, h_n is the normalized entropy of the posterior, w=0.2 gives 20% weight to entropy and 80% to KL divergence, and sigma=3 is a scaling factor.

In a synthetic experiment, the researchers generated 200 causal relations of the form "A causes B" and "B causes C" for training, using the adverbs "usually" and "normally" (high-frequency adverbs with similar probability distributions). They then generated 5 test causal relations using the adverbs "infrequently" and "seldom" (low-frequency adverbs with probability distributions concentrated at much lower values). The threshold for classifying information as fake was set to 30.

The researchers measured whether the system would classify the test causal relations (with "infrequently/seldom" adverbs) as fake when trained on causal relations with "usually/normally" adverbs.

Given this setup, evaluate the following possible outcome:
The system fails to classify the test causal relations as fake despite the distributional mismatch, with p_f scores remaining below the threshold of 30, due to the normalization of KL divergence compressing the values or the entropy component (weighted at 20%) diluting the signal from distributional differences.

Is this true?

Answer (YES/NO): NO